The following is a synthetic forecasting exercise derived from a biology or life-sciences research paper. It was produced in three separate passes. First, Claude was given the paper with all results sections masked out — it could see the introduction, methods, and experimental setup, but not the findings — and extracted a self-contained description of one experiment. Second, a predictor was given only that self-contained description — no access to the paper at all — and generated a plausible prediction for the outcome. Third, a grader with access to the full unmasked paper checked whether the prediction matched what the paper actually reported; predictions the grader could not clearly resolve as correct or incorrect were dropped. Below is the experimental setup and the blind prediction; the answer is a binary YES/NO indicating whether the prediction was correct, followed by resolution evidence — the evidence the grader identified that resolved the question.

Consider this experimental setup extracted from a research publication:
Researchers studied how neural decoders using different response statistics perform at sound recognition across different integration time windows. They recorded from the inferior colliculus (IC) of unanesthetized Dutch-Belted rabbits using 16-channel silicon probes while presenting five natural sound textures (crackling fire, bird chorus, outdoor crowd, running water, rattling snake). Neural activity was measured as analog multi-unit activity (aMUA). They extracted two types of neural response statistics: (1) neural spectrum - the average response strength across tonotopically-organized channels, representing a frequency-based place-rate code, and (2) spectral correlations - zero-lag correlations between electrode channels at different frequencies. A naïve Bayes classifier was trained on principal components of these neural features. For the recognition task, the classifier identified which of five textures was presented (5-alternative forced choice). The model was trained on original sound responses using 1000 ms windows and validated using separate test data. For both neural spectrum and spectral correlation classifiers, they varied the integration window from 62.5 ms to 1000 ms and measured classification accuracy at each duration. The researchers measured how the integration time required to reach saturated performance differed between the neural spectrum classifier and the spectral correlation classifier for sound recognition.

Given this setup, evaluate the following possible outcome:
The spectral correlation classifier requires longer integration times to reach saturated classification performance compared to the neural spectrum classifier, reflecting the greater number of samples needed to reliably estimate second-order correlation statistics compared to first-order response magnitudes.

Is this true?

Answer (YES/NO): YES